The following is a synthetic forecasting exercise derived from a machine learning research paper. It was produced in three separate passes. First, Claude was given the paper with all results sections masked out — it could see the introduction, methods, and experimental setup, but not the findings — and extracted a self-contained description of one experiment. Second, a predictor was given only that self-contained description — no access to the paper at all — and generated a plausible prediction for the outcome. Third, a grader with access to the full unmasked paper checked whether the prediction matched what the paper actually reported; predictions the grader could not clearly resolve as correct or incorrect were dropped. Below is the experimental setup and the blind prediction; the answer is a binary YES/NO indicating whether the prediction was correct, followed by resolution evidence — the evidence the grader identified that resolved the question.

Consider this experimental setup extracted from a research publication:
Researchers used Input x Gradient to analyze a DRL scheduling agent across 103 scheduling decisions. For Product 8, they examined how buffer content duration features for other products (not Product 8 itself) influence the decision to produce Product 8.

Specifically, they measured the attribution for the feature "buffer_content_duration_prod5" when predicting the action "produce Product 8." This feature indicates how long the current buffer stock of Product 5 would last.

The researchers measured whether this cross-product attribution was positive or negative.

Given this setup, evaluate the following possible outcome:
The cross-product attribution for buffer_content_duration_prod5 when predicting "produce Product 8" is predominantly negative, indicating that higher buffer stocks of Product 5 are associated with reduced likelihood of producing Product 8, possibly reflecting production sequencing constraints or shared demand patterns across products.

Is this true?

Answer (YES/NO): NO